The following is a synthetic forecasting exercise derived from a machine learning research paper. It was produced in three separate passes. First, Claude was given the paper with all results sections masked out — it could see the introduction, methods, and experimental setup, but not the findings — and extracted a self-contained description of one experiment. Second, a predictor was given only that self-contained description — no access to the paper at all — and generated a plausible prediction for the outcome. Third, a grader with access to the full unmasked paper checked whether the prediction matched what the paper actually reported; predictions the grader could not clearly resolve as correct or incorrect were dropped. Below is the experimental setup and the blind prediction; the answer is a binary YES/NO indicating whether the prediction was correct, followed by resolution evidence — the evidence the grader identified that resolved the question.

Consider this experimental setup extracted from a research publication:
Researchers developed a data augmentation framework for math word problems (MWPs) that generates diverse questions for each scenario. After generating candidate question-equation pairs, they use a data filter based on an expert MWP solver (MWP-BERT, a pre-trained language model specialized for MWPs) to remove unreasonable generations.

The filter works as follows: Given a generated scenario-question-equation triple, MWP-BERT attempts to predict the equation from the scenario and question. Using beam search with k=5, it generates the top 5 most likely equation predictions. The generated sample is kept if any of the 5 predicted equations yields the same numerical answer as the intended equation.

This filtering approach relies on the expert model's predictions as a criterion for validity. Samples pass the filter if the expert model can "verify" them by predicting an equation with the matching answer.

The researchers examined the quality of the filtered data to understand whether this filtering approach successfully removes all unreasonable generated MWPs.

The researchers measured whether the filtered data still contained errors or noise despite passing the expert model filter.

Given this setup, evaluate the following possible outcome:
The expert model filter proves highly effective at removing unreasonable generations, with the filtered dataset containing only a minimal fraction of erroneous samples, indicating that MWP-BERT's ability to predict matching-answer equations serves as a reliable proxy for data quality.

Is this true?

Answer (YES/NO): NO